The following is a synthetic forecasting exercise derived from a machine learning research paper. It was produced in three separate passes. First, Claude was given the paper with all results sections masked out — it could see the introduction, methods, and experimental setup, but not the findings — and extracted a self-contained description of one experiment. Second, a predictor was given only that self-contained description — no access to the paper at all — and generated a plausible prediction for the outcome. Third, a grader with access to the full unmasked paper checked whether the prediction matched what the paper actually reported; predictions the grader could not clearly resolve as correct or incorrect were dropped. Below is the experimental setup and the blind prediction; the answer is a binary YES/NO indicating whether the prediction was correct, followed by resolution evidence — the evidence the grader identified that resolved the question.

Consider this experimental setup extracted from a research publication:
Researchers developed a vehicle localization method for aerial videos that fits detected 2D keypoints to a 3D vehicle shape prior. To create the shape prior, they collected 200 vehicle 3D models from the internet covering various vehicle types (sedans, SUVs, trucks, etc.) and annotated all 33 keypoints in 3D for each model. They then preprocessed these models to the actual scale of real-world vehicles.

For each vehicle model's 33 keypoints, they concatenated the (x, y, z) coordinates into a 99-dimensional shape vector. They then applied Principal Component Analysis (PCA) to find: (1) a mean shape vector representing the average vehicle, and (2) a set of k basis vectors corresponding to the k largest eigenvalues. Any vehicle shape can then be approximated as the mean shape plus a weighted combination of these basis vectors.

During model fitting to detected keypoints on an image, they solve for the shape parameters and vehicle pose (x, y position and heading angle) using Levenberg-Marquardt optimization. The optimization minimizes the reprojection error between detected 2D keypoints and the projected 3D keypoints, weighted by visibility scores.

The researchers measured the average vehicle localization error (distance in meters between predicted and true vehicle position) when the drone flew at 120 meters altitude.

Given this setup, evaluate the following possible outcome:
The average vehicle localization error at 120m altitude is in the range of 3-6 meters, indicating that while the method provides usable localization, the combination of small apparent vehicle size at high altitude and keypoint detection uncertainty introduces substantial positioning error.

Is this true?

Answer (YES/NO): NO